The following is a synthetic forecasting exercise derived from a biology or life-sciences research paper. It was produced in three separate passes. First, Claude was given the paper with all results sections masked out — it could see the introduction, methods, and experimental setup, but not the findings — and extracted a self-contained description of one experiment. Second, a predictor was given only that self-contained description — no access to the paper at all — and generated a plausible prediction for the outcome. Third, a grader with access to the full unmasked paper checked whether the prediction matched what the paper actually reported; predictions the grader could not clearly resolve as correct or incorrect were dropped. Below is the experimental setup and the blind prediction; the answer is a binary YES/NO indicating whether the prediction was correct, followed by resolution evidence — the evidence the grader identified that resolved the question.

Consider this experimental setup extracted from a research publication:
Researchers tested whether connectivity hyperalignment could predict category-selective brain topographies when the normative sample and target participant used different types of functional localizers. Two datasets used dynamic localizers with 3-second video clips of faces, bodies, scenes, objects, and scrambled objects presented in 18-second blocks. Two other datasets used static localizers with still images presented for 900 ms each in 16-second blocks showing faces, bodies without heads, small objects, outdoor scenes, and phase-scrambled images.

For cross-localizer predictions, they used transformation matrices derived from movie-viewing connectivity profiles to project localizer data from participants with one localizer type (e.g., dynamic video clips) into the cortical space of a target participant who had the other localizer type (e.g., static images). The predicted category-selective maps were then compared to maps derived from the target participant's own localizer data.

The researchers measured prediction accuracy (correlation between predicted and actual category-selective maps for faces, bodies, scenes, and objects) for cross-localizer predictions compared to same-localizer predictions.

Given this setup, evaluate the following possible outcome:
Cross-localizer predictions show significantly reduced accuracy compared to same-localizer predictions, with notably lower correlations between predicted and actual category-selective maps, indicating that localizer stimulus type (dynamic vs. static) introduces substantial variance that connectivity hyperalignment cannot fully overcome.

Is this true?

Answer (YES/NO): YES